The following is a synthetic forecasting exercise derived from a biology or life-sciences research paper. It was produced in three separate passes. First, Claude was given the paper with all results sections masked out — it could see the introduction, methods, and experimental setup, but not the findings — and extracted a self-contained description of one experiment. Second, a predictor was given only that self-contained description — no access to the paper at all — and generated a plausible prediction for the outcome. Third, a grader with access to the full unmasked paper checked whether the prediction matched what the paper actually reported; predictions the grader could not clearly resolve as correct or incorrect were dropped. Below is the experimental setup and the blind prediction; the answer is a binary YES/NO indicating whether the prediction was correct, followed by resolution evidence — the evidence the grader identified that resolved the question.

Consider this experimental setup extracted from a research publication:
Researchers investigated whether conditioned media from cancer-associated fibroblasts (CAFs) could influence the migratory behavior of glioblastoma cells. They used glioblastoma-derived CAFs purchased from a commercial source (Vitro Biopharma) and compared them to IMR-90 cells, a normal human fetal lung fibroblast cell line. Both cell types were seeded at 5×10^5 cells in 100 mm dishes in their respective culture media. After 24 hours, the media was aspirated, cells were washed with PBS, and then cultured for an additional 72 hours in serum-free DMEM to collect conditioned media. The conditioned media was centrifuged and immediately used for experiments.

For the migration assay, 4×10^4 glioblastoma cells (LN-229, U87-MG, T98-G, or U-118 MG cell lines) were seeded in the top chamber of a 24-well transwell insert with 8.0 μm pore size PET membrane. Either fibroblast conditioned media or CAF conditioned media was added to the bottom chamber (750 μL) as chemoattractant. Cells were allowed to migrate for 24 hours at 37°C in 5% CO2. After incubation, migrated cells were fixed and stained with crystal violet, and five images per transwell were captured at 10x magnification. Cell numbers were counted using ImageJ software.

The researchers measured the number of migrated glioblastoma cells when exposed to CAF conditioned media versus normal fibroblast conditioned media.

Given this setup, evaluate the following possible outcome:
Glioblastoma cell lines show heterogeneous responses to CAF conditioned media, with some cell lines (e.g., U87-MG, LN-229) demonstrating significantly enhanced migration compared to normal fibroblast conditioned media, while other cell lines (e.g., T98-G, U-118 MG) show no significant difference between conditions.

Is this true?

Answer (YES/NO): NO